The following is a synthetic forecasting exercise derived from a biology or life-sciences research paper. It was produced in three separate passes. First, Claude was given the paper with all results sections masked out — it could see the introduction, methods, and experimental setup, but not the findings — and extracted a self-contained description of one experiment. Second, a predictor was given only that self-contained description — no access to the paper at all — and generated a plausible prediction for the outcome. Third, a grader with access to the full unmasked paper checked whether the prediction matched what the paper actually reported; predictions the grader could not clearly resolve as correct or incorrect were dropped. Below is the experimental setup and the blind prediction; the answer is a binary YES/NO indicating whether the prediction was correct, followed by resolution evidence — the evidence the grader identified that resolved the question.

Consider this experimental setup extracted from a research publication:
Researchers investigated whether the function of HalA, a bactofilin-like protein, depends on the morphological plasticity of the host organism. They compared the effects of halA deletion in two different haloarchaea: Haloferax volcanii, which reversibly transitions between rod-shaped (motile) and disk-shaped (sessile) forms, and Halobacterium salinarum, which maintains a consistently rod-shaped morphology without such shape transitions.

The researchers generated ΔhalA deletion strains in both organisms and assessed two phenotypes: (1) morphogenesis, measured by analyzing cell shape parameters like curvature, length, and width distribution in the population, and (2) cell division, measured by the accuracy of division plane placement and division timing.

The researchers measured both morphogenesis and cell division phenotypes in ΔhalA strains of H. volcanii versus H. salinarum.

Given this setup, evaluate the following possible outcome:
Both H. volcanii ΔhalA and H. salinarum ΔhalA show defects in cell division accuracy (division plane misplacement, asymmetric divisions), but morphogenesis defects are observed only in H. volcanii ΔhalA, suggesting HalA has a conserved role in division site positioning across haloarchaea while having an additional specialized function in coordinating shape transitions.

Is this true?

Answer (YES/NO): NO